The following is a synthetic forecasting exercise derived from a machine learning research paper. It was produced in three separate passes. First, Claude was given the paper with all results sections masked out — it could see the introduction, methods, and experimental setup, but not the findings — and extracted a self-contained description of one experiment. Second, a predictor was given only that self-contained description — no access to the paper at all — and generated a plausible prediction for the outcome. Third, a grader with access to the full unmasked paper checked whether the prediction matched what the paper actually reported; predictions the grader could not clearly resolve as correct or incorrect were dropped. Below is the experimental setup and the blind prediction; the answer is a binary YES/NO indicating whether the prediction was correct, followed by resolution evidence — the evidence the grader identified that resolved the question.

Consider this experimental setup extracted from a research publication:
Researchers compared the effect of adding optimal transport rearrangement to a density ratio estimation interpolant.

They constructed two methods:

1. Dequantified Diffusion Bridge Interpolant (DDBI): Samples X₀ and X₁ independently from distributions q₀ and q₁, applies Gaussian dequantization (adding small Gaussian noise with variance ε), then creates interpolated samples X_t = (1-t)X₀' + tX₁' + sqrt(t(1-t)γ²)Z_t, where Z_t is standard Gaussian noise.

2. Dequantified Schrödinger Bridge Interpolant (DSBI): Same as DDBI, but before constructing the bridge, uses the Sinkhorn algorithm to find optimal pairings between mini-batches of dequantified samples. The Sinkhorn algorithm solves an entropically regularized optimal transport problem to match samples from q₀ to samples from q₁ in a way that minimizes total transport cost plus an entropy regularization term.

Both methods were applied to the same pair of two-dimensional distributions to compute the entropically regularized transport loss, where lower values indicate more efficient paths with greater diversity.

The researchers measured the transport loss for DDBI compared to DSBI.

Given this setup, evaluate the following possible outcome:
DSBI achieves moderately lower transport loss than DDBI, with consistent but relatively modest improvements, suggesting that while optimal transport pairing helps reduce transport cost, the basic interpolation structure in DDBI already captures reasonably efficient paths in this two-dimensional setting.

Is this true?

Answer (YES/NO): NO